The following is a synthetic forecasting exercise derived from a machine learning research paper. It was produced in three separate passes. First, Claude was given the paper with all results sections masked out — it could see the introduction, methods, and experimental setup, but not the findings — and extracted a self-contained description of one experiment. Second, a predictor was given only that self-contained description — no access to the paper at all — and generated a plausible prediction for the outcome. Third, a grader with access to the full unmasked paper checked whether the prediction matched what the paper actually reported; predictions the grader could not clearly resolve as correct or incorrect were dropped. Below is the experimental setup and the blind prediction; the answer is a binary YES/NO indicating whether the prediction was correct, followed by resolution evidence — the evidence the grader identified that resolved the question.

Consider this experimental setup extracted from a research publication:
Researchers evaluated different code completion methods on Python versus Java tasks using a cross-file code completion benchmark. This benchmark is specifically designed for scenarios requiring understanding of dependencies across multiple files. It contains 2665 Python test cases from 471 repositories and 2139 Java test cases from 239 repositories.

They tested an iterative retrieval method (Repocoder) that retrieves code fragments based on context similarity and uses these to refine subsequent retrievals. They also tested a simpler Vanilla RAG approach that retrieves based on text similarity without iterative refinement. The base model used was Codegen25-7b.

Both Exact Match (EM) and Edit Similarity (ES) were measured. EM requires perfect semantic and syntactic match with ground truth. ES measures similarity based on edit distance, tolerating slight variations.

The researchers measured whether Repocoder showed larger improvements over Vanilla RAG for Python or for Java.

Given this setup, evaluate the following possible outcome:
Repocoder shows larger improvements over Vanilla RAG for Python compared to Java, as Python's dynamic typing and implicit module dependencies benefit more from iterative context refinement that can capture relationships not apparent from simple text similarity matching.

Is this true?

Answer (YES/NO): YES